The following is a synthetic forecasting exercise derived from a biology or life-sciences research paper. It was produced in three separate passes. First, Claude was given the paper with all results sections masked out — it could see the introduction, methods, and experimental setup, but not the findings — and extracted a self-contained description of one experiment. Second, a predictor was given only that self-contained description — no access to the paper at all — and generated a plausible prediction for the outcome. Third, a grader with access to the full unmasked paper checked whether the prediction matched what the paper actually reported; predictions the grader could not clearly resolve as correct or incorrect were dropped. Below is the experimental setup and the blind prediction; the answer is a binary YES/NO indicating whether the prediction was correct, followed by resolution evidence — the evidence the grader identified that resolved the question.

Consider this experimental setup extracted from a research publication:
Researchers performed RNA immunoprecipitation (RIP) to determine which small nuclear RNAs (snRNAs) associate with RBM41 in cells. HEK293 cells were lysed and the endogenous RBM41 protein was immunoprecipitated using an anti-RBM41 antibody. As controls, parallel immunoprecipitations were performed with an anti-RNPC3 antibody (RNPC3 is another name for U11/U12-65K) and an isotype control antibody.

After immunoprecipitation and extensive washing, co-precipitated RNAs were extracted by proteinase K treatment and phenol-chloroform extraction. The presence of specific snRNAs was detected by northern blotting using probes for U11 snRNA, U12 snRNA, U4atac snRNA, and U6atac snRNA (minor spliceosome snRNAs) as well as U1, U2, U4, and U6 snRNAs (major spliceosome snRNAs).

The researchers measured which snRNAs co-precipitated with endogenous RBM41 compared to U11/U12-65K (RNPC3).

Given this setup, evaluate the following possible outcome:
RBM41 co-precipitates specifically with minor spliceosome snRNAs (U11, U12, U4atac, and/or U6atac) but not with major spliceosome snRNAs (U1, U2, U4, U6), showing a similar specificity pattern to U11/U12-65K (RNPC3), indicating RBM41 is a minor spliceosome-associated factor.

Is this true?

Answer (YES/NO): NO